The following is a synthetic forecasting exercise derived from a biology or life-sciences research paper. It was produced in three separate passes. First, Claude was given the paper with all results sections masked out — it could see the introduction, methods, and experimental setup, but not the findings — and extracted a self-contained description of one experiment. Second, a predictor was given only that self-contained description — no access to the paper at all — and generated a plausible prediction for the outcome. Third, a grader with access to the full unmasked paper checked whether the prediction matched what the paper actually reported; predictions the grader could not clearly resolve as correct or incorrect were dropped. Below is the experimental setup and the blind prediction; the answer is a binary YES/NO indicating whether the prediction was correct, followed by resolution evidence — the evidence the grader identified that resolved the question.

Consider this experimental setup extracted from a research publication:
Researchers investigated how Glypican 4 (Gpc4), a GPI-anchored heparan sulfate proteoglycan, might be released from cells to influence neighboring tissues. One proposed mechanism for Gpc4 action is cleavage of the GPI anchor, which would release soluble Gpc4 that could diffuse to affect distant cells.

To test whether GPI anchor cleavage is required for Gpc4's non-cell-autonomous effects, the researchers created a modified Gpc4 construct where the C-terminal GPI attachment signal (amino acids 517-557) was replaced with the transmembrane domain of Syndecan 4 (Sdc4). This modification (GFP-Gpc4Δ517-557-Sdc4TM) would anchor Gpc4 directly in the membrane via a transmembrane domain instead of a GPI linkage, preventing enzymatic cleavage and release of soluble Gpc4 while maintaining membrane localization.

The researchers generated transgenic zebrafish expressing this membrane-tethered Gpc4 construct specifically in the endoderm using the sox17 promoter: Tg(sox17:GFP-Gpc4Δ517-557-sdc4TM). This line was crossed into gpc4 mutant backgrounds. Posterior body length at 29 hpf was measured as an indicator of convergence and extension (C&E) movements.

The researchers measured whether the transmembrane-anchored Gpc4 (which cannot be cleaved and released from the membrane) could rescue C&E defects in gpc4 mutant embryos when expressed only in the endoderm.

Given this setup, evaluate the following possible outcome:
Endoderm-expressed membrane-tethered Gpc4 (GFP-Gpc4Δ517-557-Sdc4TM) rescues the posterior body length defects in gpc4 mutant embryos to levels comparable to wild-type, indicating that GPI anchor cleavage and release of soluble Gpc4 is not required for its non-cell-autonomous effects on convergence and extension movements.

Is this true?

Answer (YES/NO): NO